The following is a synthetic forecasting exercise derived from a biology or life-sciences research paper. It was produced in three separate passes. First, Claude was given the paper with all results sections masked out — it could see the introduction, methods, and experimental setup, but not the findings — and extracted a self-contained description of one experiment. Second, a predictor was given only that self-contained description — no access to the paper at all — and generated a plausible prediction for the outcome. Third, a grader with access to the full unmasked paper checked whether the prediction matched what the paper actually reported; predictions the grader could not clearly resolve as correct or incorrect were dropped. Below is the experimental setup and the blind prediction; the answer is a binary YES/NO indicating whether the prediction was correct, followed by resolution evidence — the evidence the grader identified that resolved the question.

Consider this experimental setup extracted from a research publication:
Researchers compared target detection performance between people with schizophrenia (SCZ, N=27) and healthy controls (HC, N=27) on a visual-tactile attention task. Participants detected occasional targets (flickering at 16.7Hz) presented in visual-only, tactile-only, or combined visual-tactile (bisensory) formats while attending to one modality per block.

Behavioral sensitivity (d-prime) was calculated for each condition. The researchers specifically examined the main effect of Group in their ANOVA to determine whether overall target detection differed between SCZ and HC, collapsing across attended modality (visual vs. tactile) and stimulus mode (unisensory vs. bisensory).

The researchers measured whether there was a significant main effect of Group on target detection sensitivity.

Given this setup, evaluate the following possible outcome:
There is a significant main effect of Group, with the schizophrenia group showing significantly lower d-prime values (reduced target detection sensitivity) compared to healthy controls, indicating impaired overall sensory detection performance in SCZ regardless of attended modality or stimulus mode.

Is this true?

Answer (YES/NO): NO